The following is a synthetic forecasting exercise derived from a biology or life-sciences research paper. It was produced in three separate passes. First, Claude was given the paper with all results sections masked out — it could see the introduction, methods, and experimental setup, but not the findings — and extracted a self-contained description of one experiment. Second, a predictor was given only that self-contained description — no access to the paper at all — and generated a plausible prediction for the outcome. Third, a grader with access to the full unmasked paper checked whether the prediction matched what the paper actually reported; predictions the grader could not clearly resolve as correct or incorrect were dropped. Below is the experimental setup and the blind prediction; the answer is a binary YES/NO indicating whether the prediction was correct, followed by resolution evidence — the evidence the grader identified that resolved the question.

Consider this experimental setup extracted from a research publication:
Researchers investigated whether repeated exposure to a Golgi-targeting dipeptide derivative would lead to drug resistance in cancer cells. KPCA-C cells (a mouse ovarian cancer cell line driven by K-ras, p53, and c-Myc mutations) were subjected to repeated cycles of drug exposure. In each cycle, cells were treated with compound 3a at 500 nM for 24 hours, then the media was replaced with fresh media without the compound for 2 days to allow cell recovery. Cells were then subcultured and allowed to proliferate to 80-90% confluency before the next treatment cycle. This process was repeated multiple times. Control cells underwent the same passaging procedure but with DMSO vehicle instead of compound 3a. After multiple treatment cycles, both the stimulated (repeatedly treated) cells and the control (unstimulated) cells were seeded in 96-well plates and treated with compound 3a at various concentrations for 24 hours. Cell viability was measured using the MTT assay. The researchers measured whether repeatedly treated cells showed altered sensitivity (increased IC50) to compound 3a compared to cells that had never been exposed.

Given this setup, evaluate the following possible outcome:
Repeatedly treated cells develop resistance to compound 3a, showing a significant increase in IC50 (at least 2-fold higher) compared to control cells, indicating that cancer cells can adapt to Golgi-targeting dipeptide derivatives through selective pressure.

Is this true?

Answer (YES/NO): NO